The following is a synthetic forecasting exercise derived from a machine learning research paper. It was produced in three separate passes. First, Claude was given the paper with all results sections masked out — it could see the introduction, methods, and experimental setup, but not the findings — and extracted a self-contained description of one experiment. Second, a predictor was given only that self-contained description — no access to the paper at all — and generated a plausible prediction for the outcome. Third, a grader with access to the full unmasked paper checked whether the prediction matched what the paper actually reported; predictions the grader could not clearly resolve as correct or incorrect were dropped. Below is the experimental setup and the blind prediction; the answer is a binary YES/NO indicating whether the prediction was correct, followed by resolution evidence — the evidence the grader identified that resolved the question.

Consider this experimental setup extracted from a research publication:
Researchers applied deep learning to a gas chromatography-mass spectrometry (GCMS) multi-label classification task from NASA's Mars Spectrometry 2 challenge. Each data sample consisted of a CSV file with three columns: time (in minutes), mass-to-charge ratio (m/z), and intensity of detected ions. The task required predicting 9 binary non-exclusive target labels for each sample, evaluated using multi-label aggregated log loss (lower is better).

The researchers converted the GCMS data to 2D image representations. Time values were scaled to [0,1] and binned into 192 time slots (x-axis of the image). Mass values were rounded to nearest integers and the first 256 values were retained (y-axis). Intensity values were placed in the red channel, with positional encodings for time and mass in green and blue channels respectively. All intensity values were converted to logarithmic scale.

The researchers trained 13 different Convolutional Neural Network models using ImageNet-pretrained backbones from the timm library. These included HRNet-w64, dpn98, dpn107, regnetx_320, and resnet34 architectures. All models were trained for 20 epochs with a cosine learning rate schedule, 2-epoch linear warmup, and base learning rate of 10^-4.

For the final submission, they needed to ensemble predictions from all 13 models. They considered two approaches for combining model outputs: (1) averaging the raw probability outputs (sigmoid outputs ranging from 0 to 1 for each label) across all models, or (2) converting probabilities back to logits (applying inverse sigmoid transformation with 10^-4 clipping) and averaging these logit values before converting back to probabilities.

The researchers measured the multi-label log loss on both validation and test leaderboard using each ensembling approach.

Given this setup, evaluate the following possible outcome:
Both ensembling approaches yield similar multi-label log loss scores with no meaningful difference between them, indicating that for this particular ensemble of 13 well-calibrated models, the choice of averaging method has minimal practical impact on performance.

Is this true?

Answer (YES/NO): NO